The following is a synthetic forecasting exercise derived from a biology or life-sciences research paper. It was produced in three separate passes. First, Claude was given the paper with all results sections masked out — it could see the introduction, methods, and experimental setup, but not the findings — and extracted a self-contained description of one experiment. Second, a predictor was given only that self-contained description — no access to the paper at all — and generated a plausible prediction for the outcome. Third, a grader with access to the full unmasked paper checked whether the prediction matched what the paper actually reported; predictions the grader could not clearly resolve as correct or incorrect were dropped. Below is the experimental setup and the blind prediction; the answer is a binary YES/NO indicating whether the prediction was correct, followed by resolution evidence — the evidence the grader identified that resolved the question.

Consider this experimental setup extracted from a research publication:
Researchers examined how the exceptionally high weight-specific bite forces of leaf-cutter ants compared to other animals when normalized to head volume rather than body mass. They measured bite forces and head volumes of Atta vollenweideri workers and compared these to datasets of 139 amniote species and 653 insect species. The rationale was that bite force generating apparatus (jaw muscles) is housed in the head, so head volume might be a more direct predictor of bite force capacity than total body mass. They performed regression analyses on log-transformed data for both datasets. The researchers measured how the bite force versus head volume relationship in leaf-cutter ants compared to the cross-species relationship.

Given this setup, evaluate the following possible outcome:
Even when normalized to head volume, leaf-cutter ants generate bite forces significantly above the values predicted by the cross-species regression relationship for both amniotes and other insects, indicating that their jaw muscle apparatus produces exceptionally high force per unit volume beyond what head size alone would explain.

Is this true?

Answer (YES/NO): NO